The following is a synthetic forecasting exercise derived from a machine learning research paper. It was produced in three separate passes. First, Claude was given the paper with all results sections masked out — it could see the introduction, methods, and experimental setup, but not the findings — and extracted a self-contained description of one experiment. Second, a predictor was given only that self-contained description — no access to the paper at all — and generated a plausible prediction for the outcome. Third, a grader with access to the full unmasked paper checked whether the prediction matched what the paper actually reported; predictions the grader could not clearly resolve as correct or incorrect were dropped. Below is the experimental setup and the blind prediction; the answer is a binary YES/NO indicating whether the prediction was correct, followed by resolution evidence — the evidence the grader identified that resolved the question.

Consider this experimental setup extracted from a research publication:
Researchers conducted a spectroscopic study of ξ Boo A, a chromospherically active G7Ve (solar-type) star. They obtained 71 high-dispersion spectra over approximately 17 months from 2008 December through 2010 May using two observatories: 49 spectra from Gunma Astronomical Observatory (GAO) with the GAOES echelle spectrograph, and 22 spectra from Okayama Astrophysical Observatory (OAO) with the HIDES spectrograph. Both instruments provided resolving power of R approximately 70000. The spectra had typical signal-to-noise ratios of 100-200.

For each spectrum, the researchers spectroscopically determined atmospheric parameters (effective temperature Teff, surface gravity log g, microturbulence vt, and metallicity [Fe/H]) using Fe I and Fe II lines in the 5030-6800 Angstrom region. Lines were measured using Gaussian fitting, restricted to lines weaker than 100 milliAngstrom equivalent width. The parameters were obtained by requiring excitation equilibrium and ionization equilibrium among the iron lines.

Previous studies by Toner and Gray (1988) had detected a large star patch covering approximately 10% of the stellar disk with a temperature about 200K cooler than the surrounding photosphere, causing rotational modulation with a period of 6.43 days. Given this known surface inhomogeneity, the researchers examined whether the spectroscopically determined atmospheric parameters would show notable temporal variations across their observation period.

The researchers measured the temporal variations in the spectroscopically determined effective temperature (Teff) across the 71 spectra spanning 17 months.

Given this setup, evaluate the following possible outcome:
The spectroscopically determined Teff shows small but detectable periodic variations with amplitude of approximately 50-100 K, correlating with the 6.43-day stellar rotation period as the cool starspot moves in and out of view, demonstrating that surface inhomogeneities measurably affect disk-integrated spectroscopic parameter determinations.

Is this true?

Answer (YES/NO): NO